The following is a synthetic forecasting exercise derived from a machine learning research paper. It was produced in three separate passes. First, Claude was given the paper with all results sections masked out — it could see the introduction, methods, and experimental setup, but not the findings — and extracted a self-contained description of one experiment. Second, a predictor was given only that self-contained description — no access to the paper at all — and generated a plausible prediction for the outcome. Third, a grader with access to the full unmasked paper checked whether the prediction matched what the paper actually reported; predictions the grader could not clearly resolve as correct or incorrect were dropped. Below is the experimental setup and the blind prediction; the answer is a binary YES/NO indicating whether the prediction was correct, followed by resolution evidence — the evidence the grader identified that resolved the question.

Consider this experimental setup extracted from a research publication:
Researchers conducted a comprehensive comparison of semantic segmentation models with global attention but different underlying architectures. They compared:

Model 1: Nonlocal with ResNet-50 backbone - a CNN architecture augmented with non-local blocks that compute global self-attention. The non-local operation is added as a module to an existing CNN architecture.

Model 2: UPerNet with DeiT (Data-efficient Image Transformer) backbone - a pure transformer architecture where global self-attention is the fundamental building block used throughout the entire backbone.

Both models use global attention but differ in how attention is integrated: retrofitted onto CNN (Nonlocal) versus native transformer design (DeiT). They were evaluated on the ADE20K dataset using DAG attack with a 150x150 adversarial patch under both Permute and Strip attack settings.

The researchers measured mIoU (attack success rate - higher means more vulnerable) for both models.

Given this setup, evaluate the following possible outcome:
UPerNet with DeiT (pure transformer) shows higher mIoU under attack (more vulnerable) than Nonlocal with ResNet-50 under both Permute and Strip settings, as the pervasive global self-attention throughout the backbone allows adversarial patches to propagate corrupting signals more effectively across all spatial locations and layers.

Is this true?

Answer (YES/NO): YES